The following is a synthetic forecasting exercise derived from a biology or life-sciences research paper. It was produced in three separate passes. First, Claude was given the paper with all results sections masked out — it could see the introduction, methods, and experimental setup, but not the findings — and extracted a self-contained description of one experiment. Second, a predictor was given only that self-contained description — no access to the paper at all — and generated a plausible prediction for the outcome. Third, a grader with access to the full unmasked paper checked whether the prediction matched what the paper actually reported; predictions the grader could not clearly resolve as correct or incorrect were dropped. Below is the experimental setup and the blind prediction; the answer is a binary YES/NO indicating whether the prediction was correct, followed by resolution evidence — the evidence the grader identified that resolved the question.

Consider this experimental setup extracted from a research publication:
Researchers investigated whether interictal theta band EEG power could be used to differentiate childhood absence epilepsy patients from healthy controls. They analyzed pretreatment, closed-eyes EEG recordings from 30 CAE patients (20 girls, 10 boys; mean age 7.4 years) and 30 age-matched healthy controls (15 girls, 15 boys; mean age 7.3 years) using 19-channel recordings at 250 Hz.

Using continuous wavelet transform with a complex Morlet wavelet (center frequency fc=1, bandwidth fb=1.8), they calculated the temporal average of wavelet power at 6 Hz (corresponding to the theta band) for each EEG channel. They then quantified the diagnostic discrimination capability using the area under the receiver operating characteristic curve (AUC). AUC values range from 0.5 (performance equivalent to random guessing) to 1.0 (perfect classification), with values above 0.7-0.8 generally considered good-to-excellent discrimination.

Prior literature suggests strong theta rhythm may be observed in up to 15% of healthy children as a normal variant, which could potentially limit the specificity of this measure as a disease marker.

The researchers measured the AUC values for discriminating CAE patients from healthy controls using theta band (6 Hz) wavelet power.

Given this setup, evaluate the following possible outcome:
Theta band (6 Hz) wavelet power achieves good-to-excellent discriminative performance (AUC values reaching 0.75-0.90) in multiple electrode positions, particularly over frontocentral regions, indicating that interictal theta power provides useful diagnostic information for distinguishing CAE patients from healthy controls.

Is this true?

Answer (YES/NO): NO